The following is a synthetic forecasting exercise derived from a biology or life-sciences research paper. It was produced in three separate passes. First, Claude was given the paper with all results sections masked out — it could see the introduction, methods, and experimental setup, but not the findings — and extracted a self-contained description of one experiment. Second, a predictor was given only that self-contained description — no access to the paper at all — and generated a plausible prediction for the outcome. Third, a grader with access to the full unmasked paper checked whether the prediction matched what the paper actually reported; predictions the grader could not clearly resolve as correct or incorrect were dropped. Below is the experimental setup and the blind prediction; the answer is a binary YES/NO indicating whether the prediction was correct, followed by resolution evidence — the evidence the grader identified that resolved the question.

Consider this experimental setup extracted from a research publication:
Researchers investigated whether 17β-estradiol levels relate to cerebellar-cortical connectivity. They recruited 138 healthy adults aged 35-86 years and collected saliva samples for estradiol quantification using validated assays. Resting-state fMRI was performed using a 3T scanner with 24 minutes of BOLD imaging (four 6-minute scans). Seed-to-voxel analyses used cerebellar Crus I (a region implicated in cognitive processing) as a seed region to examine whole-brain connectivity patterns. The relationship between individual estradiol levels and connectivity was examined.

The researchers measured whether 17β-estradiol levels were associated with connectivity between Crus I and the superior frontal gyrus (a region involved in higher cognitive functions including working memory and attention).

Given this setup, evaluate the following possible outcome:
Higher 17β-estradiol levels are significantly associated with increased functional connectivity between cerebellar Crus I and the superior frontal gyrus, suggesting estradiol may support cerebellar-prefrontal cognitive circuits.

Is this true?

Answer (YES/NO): NO